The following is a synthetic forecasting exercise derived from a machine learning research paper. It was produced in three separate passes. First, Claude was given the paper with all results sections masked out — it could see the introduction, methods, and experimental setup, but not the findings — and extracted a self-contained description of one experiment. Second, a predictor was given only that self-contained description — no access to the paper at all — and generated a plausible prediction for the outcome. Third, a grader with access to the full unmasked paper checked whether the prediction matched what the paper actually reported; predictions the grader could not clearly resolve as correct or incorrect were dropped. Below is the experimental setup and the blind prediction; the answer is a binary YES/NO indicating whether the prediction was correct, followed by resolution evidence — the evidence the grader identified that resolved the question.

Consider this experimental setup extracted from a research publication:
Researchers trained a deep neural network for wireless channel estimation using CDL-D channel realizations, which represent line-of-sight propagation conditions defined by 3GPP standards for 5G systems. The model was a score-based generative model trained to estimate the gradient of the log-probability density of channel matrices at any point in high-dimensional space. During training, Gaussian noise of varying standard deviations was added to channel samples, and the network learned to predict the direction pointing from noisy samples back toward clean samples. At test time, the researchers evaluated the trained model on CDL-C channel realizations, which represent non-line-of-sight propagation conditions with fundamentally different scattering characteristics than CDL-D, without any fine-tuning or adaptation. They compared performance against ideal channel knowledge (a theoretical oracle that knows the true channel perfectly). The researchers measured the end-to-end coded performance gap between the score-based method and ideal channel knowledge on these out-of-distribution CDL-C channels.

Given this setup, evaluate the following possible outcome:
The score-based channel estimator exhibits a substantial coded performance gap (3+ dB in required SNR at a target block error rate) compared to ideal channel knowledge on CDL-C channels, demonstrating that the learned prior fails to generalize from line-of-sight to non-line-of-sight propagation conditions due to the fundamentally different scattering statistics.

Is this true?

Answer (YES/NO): NO